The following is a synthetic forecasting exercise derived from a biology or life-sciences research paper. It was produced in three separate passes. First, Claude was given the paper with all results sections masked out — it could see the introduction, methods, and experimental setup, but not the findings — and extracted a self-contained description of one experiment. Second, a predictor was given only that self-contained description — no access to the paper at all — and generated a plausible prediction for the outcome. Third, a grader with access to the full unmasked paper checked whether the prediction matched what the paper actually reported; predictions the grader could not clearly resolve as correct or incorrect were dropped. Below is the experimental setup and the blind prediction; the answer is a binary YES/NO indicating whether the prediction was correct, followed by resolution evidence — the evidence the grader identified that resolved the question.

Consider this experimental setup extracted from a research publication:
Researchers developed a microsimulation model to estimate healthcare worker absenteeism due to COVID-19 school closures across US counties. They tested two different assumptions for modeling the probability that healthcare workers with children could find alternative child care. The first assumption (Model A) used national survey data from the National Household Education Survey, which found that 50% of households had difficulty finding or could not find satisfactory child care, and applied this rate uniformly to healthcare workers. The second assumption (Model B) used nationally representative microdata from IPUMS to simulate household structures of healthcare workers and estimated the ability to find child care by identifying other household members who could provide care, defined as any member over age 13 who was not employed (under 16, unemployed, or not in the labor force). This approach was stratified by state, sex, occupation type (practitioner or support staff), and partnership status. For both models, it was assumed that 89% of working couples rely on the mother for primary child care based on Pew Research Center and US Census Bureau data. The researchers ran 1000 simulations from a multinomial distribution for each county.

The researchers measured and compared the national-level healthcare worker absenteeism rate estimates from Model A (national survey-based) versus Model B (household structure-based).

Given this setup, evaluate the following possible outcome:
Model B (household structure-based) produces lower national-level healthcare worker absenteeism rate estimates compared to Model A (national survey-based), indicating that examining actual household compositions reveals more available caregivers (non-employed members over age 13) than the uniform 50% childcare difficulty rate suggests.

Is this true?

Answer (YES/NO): NO